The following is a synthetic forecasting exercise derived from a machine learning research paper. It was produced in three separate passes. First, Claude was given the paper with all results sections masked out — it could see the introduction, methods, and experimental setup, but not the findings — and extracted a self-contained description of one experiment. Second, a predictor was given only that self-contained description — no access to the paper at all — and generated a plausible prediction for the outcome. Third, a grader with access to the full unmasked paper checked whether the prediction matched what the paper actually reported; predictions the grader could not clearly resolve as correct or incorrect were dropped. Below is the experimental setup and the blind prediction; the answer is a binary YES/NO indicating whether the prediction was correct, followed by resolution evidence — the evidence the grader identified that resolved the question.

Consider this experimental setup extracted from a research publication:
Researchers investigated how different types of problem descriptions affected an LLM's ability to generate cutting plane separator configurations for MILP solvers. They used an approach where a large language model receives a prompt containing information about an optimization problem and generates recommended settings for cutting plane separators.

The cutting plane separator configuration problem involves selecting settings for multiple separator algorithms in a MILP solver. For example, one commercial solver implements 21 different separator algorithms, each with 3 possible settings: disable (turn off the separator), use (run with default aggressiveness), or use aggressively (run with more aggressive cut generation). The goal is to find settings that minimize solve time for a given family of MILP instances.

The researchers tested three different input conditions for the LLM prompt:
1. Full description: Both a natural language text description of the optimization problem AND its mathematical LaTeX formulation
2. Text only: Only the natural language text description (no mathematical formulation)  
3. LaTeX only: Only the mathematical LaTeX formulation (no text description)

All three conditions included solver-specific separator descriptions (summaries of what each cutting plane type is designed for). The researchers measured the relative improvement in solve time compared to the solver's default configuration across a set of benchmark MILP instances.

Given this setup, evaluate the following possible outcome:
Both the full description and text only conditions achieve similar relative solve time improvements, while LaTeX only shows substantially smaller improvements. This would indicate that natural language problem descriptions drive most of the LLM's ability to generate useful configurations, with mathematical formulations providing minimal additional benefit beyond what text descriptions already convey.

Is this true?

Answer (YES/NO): NO